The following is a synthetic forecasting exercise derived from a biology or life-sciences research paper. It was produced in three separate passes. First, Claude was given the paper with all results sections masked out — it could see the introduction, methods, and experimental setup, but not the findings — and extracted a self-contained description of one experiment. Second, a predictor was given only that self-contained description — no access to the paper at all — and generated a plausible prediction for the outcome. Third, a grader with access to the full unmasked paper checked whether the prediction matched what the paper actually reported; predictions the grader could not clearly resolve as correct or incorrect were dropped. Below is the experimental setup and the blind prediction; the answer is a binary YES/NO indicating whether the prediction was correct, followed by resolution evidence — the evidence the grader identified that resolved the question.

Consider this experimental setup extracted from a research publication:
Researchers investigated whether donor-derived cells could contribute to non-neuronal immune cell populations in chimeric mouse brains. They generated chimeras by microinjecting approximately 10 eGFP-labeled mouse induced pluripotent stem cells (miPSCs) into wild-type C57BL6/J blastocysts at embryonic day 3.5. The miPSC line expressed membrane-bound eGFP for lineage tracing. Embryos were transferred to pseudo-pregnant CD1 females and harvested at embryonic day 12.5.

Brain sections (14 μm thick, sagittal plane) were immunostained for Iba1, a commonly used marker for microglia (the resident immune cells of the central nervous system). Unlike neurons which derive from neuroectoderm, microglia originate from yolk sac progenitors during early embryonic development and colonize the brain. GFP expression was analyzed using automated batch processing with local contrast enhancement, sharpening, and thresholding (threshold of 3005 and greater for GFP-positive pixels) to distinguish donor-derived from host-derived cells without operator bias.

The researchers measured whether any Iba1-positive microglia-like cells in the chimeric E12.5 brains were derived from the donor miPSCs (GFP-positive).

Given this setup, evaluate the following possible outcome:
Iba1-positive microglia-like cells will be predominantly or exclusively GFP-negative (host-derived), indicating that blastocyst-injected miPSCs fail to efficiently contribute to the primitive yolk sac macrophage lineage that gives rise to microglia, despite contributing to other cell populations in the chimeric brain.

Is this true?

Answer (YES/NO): NO